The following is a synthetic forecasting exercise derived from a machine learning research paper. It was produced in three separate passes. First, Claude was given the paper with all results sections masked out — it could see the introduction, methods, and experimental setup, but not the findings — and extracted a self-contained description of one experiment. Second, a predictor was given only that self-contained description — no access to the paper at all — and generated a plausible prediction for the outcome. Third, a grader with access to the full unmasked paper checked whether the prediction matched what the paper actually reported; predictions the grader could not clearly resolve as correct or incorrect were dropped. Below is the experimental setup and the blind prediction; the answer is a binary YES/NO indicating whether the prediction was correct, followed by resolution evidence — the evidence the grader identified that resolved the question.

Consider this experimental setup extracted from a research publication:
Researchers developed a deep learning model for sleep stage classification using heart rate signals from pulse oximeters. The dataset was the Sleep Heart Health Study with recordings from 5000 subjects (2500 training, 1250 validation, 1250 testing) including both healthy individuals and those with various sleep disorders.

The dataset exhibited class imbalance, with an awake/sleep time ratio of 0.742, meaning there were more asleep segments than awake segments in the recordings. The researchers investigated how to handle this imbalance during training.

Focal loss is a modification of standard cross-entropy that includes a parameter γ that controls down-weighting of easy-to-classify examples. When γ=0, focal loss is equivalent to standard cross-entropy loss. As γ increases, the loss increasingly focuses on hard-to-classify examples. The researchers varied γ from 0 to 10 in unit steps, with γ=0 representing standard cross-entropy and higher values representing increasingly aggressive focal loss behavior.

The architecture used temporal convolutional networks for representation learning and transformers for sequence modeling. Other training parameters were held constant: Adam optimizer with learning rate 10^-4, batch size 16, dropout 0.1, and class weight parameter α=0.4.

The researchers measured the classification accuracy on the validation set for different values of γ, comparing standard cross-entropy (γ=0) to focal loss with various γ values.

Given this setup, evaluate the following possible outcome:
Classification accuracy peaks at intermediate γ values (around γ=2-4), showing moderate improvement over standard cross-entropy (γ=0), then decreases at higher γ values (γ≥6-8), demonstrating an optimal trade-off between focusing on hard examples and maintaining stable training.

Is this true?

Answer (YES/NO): NO